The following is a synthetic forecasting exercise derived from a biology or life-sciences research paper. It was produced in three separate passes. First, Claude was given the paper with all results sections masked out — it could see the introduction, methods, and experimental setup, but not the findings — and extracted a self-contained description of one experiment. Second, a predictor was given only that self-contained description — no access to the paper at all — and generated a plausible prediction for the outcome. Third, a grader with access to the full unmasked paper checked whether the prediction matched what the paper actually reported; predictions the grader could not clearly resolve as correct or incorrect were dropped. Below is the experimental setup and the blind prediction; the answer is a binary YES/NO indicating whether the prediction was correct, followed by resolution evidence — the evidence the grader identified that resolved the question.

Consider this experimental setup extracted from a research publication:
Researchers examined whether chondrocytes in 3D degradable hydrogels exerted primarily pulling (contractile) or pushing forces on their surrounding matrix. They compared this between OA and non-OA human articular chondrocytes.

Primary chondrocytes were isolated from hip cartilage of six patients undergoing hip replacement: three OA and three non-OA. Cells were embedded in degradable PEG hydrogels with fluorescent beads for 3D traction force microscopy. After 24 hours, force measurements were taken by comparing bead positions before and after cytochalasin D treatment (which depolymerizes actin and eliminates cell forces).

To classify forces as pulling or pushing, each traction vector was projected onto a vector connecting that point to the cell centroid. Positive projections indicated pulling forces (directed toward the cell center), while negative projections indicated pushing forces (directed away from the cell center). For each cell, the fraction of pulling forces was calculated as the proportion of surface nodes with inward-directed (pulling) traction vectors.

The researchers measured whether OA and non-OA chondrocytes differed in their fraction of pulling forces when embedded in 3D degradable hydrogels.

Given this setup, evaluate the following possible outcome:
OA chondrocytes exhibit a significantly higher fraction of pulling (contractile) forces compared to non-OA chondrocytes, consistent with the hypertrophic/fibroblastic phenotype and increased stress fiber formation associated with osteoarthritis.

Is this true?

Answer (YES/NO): YES